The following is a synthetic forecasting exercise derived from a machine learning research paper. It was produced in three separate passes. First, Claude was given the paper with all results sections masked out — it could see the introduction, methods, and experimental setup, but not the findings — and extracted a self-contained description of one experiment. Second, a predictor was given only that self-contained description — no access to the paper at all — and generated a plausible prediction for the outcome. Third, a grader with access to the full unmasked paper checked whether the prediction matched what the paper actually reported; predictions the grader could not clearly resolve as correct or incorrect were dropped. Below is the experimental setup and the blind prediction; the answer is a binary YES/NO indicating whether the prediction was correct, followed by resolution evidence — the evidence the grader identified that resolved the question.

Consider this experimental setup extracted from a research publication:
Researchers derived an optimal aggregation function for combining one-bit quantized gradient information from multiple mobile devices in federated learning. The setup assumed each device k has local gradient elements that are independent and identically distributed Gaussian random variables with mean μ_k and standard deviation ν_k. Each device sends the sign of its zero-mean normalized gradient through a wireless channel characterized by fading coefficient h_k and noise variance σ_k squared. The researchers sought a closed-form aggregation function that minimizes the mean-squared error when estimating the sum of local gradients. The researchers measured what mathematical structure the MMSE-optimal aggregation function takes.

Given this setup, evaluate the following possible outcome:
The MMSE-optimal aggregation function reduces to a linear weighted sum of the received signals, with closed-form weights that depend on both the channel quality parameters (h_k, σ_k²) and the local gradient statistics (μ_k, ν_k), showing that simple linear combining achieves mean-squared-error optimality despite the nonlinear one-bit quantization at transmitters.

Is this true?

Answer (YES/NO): NO